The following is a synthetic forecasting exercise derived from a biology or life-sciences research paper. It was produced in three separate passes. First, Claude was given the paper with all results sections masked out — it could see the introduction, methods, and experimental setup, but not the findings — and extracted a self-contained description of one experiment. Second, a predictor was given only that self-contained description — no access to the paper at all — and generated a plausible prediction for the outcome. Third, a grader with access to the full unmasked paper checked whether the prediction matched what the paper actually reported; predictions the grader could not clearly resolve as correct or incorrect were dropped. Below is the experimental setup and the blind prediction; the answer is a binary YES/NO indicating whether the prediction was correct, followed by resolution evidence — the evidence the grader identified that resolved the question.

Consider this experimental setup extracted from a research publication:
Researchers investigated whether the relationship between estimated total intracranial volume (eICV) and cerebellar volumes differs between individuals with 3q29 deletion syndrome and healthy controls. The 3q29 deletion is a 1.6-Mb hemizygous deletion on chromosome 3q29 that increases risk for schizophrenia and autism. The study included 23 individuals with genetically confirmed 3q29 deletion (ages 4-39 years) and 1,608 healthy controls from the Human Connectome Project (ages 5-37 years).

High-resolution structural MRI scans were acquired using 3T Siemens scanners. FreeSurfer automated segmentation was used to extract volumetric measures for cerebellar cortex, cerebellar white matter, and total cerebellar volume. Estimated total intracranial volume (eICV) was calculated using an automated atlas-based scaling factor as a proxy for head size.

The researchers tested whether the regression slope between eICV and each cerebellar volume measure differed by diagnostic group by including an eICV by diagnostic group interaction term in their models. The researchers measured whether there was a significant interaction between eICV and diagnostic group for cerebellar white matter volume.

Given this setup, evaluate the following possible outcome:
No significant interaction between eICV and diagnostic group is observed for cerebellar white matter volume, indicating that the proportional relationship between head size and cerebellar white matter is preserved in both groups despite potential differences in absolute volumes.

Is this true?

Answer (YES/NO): NO